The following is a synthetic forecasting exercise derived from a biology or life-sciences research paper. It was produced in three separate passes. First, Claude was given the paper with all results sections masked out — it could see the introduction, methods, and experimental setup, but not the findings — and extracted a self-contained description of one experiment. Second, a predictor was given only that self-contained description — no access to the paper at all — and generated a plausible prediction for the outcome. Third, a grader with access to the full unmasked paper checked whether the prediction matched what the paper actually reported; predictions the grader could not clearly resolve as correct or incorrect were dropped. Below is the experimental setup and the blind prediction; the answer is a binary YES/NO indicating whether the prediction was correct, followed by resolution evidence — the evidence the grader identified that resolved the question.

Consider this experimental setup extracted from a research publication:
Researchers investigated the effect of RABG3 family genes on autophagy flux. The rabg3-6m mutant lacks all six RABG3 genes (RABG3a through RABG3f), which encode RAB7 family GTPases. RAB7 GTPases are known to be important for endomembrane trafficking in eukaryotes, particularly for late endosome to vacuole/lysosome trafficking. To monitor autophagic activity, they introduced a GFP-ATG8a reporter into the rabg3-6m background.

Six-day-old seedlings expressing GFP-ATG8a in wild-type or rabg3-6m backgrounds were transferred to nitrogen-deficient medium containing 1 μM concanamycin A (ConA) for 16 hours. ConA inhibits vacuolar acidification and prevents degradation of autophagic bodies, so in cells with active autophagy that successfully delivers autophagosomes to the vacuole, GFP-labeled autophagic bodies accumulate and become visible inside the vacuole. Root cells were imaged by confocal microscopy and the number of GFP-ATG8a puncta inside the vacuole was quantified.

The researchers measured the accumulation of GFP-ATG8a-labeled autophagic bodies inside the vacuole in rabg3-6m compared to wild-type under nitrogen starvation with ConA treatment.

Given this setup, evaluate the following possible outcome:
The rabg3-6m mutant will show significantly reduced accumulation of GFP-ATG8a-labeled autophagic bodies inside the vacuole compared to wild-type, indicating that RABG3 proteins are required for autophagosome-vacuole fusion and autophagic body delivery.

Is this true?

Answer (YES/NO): YES